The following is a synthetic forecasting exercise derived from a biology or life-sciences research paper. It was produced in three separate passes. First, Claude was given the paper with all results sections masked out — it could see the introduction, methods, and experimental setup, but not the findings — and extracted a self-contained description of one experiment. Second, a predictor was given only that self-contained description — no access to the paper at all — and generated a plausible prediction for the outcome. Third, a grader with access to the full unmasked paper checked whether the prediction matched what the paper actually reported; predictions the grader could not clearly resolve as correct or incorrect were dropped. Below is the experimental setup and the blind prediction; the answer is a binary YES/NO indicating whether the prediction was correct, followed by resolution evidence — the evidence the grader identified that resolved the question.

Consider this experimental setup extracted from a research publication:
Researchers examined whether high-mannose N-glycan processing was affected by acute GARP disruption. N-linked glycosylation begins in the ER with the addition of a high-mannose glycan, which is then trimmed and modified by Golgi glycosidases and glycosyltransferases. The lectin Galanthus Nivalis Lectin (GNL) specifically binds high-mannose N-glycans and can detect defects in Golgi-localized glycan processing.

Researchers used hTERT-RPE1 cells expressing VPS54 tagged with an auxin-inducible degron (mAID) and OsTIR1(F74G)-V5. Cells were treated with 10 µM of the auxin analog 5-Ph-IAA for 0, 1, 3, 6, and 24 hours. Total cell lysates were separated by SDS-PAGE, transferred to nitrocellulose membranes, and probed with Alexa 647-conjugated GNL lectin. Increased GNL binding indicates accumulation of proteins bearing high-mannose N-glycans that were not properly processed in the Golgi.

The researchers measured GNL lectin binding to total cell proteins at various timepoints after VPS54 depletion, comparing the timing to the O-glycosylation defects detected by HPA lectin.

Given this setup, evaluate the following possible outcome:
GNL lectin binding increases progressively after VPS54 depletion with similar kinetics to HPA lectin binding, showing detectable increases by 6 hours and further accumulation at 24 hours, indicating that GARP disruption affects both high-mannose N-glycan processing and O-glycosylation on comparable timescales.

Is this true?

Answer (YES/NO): NO